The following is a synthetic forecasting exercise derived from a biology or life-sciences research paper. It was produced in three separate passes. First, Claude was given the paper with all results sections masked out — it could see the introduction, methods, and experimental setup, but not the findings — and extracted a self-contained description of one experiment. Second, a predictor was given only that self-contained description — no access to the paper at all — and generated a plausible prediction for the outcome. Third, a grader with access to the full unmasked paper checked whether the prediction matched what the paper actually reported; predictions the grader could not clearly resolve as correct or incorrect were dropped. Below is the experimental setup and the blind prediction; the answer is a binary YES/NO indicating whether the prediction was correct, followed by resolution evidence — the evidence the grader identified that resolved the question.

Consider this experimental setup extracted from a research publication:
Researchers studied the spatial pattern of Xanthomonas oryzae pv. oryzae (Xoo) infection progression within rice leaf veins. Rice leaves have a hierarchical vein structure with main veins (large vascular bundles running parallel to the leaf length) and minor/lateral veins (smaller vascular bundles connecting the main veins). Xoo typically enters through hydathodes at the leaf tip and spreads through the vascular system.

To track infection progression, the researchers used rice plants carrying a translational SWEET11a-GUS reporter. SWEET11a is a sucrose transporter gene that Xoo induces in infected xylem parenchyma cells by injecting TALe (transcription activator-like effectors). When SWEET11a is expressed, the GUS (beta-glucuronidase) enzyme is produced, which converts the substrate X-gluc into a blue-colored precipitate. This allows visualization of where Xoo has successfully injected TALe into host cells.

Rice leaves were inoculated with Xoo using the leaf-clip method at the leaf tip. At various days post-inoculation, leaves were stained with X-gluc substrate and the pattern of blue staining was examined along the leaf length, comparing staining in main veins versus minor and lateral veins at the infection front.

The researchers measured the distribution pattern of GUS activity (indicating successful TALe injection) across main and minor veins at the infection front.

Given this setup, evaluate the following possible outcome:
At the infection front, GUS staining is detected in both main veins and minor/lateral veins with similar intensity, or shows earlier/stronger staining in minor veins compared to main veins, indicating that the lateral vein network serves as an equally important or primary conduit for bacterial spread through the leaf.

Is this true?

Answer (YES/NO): NO